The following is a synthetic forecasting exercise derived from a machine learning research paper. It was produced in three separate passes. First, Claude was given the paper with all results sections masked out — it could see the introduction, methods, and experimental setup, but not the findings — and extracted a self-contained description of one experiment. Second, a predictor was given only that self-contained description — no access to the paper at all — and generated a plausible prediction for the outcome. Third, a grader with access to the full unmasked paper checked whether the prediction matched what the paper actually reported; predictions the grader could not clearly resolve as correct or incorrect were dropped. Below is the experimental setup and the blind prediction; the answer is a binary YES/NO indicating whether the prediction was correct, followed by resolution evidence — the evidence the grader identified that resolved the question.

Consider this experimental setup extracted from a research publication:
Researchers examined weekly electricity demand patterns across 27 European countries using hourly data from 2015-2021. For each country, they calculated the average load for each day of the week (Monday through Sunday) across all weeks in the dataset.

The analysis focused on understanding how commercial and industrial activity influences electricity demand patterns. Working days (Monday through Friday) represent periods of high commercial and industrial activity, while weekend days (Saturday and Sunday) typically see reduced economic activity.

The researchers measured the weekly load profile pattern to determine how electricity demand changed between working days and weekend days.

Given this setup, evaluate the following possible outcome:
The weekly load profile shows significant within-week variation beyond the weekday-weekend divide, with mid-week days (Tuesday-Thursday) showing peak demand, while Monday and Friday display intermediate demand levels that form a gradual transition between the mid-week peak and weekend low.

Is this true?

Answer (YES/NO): NO